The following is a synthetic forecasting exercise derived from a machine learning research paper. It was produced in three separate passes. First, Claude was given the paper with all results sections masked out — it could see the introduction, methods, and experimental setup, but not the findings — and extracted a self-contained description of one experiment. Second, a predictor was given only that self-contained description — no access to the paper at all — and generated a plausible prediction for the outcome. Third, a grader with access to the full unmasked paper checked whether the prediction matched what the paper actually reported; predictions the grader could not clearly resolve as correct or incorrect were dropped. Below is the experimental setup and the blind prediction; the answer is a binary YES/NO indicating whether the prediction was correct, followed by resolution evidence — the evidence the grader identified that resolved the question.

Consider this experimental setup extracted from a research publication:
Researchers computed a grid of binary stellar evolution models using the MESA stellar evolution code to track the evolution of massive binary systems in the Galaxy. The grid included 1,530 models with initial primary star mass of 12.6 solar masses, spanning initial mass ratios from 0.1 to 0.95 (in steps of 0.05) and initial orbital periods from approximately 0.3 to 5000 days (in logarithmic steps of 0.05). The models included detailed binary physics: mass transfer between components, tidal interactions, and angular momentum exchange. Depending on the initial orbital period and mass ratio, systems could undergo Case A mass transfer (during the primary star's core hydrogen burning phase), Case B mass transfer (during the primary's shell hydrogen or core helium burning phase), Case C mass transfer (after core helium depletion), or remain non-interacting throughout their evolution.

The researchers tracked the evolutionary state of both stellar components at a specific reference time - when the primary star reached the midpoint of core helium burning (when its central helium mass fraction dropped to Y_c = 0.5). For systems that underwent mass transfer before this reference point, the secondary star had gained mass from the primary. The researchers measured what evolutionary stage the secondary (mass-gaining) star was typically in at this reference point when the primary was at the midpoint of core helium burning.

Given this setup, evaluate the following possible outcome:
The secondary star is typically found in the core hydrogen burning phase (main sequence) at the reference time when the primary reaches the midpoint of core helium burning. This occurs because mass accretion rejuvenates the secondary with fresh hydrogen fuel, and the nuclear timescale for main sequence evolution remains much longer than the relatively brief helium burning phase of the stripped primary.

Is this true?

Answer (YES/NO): YES